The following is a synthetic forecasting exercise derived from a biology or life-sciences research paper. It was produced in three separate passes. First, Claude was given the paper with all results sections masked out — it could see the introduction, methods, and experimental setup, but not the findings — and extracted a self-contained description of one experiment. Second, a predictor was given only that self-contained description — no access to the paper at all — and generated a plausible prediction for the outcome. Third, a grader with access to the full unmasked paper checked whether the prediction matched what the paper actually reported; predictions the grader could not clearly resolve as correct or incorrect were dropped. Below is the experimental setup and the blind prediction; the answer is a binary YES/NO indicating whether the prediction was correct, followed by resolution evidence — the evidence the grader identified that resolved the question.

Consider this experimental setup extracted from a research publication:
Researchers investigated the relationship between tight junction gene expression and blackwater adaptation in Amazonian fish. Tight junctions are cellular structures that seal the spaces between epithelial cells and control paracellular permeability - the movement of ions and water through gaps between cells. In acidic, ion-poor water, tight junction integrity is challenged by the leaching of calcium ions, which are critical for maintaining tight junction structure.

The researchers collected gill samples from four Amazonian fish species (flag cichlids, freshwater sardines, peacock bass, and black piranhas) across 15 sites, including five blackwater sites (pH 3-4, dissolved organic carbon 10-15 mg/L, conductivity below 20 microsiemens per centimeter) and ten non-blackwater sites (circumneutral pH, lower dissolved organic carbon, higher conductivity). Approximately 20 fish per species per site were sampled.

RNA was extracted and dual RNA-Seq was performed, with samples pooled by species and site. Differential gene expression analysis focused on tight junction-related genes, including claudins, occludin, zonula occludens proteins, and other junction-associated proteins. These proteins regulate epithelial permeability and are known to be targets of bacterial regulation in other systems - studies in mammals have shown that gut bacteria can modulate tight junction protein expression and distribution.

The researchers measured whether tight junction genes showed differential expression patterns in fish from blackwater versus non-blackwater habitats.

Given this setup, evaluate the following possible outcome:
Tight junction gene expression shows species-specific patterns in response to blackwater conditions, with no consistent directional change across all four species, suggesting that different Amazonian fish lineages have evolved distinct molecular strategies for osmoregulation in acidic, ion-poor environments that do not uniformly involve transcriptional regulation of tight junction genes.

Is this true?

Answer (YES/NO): YES